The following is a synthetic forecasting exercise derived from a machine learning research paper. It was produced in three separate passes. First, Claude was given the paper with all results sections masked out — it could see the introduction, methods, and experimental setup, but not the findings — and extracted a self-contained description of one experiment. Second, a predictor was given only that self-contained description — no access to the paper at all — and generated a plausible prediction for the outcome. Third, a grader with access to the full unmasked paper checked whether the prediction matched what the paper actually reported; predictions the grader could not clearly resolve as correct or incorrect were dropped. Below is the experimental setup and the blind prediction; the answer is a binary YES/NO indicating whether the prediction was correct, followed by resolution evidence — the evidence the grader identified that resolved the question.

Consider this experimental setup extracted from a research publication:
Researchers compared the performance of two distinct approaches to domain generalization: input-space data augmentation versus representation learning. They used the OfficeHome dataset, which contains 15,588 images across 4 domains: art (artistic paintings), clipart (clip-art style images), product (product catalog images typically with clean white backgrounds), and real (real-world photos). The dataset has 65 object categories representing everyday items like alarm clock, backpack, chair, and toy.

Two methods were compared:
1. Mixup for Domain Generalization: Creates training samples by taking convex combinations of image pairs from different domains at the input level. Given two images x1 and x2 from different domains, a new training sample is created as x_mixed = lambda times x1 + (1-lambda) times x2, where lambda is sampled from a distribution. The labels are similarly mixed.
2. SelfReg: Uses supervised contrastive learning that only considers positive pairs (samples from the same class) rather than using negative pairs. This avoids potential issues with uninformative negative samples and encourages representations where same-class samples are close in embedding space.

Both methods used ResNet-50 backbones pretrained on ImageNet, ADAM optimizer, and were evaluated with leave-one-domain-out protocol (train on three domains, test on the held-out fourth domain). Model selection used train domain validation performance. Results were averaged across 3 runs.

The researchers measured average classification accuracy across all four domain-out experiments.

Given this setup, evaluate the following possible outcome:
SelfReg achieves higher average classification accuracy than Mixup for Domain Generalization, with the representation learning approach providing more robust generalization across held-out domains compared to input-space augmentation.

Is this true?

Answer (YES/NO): NO